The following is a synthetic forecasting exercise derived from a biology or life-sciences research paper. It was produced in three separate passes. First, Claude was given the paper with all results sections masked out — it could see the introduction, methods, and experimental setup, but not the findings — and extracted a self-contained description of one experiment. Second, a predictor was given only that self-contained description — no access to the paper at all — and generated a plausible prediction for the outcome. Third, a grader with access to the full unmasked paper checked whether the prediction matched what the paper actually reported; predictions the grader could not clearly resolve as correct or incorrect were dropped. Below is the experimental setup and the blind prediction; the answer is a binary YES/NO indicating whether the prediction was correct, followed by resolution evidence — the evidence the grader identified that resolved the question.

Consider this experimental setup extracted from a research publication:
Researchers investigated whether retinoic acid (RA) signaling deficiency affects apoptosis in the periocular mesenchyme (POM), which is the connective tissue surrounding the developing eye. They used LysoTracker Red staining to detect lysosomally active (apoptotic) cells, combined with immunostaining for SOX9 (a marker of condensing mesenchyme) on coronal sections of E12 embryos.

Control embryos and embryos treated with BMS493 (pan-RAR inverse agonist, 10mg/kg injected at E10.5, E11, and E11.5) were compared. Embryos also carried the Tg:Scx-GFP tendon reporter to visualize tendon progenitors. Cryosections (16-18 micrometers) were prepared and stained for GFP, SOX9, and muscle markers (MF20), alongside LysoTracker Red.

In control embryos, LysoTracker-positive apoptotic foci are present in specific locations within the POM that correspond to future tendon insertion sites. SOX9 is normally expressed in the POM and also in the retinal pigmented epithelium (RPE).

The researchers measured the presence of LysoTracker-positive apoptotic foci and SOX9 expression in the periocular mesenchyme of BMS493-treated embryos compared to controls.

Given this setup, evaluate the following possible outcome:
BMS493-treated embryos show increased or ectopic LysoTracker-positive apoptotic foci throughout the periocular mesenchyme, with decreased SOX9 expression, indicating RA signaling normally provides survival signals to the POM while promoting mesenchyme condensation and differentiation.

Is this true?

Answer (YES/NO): NO